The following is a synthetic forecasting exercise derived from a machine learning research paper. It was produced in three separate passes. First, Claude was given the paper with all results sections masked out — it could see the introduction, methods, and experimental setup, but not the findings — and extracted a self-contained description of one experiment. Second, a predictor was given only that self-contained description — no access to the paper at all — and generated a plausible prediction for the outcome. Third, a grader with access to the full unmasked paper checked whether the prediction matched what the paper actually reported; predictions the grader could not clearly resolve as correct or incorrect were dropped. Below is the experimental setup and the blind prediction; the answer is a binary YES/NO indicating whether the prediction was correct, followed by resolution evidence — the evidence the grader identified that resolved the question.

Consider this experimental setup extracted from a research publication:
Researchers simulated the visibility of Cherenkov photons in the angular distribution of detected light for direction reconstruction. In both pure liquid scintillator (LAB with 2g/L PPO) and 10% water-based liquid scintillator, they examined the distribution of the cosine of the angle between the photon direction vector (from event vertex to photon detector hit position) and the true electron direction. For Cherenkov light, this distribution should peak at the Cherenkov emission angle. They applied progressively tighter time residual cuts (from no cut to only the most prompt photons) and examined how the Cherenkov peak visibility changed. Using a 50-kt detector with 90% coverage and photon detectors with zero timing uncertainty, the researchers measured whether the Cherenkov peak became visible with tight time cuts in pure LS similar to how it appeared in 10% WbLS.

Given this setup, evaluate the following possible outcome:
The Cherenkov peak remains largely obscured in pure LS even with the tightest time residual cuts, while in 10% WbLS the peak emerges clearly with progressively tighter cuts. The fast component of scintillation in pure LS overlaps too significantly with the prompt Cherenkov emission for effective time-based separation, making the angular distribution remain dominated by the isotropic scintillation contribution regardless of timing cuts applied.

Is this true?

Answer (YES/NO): NO